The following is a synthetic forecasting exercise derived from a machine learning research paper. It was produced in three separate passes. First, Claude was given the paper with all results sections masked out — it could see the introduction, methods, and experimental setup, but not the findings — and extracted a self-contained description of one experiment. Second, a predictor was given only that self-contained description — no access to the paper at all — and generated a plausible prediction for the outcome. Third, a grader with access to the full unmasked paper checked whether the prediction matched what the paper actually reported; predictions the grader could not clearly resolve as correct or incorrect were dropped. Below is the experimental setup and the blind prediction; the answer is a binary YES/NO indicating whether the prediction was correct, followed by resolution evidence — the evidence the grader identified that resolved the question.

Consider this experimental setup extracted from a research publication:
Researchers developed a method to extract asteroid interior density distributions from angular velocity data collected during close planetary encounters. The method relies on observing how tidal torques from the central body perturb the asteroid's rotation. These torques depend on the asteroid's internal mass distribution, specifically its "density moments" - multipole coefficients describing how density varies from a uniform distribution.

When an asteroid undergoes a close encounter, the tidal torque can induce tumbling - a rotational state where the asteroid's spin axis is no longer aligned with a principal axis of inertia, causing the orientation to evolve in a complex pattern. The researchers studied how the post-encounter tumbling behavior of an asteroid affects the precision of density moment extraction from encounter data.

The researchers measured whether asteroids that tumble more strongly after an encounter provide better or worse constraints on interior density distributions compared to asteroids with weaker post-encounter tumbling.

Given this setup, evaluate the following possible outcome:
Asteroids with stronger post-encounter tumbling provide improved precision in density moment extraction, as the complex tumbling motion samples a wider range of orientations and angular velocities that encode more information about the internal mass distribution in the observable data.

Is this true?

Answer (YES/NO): YES